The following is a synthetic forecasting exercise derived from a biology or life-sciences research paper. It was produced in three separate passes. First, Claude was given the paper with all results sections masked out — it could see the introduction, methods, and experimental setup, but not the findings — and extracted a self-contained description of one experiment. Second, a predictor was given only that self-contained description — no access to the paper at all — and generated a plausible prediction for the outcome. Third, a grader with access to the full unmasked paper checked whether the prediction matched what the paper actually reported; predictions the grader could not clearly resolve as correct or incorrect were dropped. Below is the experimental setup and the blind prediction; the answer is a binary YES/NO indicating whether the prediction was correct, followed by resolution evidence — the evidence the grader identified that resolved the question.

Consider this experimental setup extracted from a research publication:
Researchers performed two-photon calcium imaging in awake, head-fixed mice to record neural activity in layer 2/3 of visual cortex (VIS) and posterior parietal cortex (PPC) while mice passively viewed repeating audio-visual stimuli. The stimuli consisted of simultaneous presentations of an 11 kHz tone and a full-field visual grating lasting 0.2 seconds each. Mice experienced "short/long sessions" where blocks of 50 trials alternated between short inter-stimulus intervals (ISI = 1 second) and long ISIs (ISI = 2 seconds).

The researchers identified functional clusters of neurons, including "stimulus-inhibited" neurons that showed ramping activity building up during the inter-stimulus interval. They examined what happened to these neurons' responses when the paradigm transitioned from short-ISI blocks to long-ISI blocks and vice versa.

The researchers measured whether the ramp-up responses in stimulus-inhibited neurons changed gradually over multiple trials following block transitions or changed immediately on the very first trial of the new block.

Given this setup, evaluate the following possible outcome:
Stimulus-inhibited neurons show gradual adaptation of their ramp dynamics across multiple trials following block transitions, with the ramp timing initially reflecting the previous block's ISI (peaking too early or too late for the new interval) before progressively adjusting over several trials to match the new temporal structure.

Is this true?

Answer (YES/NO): NO